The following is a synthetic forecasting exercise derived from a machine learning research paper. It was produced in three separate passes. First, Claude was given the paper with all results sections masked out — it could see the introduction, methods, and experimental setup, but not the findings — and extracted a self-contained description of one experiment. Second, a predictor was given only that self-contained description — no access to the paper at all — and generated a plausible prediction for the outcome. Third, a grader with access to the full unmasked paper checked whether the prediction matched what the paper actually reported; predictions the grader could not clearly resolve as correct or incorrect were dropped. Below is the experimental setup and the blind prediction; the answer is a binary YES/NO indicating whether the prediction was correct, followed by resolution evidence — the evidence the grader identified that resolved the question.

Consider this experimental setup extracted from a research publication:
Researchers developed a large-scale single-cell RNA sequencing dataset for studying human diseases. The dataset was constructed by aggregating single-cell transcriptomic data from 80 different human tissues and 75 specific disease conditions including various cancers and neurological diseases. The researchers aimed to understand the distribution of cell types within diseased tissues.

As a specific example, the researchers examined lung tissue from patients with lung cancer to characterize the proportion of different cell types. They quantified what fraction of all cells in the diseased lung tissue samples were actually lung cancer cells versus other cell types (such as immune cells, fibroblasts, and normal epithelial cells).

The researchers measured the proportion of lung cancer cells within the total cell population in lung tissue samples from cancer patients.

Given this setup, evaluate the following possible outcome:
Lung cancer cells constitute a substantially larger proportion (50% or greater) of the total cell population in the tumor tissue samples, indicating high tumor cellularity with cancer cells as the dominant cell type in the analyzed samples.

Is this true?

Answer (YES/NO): NO